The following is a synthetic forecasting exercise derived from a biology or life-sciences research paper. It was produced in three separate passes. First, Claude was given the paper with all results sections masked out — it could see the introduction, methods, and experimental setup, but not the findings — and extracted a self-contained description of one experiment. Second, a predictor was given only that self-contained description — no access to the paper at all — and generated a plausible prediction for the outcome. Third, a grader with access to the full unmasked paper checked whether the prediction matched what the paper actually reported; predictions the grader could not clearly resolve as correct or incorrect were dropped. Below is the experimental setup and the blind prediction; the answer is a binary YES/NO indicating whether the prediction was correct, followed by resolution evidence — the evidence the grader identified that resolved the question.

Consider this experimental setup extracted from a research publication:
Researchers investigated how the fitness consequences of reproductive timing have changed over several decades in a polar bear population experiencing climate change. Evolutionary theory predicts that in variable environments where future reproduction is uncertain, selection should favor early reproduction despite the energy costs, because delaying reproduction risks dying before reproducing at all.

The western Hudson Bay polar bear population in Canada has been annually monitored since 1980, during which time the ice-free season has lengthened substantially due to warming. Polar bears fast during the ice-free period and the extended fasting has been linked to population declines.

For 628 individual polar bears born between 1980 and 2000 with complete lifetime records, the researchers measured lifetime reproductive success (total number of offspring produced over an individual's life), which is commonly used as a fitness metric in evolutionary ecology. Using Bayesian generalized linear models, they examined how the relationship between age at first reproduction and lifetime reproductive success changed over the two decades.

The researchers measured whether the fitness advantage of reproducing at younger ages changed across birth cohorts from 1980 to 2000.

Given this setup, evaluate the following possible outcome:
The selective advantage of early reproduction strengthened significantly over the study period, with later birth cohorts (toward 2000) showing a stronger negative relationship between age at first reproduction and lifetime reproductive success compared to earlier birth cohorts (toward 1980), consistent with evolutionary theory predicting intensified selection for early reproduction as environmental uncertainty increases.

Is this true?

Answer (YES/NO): NO